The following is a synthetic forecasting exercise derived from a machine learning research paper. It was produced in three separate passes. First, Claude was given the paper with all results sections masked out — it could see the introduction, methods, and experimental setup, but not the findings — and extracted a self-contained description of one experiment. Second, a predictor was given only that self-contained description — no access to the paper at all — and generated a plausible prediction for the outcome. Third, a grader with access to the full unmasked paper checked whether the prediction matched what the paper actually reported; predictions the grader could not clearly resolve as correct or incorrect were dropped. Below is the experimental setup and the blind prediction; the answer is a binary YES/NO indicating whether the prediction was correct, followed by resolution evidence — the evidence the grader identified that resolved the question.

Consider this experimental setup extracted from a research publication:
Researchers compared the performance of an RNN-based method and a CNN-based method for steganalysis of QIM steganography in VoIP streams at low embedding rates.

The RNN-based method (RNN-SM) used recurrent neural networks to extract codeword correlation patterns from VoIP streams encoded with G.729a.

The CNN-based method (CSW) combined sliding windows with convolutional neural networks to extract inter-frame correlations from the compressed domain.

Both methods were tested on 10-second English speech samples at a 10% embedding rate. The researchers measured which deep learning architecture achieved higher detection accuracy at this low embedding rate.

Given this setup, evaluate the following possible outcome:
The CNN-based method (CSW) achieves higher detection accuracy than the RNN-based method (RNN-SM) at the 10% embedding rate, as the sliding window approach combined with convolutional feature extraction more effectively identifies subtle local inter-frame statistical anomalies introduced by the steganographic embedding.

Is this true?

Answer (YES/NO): YES